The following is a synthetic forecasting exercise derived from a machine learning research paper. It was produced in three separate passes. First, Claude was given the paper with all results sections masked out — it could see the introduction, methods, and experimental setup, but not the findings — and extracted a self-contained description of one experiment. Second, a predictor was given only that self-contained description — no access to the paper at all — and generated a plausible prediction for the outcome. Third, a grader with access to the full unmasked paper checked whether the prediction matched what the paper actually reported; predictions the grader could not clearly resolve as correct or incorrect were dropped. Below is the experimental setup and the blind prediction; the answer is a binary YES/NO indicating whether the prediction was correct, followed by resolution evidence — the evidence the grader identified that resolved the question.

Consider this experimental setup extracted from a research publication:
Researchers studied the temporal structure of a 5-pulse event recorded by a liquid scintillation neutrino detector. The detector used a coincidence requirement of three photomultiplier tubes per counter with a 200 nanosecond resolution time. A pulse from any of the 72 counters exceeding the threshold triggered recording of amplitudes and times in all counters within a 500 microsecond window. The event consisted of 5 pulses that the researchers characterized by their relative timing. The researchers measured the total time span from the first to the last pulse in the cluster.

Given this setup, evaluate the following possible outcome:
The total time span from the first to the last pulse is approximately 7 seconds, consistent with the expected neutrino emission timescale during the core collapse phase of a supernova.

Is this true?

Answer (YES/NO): YES